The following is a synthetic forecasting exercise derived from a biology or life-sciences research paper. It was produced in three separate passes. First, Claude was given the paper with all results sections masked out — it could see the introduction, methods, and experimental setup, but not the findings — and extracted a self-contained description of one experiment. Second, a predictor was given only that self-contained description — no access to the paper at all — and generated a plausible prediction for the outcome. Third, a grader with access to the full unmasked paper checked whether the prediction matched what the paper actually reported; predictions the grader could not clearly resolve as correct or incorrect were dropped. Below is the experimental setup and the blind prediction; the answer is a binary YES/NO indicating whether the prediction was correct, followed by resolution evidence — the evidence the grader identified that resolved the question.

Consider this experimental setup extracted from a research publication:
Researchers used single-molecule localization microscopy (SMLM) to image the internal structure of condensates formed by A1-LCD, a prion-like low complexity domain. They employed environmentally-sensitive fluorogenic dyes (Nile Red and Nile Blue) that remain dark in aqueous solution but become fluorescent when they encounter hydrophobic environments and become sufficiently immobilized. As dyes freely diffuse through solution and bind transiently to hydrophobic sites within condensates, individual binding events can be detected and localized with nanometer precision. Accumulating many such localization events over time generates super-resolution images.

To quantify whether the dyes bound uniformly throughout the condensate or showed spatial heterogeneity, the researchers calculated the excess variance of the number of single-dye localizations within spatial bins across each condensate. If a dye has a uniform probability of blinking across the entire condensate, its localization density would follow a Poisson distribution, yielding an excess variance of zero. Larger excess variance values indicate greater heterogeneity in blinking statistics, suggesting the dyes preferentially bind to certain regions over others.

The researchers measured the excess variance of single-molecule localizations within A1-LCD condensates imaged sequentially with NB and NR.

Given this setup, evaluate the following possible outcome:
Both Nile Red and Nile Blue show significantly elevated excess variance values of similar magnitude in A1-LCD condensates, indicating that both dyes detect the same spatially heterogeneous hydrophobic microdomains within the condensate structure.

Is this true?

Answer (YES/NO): YES